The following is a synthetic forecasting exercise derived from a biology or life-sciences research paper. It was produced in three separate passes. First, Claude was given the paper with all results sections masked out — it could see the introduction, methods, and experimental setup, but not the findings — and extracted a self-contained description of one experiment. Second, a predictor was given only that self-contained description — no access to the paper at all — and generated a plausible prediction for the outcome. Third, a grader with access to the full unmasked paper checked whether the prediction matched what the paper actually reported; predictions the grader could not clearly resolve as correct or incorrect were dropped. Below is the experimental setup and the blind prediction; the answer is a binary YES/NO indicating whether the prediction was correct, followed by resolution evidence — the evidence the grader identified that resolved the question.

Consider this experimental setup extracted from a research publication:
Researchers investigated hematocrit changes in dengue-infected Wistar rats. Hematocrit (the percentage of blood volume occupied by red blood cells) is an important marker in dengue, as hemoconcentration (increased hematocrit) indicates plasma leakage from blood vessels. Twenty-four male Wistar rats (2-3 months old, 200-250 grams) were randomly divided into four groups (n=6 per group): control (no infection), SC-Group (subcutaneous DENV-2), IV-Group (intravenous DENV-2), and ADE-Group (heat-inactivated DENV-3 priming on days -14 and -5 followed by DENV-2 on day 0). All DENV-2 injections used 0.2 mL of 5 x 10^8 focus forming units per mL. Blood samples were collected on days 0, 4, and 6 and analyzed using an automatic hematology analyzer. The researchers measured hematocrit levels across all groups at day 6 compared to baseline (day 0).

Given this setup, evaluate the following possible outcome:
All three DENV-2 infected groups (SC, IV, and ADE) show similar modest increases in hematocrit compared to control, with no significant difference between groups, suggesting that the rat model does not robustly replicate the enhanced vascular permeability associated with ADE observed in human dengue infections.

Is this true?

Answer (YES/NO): NO